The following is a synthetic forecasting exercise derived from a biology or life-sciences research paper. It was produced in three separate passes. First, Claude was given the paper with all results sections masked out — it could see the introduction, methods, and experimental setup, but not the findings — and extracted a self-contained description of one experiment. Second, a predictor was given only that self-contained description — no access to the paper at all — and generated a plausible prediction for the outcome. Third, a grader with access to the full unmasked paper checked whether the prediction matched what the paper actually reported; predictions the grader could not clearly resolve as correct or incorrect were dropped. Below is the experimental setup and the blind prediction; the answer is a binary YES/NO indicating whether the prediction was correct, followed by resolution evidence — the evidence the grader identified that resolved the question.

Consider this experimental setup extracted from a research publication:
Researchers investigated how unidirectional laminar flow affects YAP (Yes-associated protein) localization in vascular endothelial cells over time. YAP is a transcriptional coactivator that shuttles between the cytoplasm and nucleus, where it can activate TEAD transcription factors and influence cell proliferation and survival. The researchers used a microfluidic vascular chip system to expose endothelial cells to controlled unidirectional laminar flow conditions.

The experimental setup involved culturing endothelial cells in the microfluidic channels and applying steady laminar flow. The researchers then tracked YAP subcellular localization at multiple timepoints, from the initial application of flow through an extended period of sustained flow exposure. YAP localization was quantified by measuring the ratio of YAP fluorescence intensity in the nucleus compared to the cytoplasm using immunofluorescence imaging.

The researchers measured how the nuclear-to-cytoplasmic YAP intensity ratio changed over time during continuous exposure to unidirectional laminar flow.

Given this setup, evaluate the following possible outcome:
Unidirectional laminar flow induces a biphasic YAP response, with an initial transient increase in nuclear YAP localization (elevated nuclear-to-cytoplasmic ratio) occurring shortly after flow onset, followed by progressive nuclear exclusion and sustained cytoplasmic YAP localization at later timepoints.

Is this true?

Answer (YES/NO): YES